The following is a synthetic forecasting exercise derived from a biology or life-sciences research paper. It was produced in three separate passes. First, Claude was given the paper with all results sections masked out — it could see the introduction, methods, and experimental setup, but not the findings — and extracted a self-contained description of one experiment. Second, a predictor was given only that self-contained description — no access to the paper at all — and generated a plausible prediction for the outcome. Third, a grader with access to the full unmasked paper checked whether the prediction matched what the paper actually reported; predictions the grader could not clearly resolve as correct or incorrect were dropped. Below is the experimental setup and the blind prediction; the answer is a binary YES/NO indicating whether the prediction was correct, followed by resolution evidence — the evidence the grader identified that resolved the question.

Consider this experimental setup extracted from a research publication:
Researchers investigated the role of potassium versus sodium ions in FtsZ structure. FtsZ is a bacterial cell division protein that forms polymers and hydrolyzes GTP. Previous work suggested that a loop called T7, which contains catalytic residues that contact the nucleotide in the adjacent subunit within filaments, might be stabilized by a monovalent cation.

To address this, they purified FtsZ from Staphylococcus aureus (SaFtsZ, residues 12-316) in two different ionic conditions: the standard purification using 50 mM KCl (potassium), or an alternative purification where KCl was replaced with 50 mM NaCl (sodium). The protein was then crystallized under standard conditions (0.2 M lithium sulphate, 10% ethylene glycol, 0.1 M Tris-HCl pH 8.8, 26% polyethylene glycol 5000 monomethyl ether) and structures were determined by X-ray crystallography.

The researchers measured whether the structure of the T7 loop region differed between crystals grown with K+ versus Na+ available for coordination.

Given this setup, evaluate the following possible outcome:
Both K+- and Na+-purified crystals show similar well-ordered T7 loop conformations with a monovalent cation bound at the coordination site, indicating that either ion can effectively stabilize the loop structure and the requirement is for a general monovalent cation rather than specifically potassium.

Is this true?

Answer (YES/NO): NO